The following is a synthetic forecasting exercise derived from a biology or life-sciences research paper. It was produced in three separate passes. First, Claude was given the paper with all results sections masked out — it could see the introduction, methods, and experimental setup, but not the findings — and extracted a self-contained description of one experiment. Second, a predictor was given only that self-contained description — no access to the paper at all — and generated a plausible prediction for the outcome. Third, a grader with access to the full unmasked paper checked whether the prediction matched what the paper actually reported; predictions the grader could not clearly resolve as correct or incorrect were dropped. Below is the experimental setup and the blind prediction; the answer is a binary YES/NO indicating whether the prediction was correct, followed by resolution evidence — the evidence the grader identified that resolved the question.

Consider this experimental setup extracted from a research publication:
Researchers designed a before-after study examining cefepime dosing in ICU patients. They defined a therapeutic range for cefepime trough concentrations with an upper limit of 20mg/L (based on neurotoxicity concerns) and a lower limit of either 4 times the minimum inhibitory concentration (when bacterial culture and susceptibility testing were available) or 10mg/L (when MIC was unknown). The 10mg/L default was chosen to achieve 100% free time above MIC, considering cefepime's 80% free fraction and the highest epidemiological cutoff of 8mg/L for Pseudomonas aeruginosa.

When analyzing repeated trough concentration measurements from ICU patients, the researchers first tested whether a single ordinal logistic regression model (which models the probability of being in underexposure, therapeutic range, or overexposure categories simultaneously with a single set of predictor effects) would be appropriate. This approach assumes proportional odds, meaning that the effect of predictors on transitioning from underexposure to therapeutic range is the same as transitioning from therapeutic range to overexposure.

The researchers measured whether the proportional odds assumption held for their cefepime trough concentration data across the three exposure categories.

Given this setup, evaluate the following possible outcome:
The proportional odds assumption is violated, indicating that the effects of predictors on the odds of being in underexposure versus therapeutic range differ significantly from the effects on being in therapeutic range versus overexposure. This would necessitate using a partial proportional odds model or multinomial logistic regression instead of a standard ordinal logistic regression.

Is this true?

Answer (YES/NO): NO